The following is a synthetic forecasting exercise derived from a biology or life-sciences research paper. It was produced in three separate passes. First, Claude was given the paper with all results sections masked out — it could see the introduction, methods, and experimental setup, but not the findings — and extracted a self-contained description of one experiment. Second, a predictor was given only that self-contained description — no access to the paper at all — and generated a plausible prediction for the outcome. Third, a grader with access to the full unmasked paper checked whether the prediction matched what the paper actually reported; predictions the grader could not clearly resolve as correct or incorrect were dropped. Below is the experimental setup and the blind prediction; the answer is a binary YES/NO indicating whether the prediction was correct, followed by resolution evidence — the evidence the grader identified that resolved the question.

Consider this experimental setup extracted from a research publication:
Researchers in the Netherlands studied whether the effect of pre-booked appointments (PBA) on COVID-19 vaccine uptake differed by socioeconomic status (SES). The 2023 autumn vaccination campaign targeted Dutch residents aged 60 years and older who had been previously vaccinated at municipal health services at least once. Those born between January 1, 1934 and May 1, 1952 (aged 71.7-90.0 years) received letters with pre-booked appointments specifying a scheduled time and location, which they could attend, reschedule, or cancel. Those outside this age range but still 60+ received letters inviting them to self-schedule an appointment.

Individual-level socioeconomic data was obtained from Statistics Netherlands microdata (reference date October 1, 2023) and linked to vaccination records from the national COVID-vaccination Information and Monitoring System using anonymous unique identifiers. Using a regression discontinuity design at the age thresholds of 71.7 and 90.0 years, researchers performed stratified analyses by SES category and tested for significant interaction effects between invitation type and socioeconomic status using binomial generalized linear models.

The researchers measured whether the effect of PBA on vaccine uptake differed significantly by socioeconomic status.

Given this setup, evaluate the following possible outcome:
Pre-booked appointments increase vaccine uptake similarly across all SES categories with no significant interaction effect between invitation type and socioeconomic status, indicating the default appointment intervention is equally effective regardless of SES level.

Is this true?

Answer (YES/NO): YES